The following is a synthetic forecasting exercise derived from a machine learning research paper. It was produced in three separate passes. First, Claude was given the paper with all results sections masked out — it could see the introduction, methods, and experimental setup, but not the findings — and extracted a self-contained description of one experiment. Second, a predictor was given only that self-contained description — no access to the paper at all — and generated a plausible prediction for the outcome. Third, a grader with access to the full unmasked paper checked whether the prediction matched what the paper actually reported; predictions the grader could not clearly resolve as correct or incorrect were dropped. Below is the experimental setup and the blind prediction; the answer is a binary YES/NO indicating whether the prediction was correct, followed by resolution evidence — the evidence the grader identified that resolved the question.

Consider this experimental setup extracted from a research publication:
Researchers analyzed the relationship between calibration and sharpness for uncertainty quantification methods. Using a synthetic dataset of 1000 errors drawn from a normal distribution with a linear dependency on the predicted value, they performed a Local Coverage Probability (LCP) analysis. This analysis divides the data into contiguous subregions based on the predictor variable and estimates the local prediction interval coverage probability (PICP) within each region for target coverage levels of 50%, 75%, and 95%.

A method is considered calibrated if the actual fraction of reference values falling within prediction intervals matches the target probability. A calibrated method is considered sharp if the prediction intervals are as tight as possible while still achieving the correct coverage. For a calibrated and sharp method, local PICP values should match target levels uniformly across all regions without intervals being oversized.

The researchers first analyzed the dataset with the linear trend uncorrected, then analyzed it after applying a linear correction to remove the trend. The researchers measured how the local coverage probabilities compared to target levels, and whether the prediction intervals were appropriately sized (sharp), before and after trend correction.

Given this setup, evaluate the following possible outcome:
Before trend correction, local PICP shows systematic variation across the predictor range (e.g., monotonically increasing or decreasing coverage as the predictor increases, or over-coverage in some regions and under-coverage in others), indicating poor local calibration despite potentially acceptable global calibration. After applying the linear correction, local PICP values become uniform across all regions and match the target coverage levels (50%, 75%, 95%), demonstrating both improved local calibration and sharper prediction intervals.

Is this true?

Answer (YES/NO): NO